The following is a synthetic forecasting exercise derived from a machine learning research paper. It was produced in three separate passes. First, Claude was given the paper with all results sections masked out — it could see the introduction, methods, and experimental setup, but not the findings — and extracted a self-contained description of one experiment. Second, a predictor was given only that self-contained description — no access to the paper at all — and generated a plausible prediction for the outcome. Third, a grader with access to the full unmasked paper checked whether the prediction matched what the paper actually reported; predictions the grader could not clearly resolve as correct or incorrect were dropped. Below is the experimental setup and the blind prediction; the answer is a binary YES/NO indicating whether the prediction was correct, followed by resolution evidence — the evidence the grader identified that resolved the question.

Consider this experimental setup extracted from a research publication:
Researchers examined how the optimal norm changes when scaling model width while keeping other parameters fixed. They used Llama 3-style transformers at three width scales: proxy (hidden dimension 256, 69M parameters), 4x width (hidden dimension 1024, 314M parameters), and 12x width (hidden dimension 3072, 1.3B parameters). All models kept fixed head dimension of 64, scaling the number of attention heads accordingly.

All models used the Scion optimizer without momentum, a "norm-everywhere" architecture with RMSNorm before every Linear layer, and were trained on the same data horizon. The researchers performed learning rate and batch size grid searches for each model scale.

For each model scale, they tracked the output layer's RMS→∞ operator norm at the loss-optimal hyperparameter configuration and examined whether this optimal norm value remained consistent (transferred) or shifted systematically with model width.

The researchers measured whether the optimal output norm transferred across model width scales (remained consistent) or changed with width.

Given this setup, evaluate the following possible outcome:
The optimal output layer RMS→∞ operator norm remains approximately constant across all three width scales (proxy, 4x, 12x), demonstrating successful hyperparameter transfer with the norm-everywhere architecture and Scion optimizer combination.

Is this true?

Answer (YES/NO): YES